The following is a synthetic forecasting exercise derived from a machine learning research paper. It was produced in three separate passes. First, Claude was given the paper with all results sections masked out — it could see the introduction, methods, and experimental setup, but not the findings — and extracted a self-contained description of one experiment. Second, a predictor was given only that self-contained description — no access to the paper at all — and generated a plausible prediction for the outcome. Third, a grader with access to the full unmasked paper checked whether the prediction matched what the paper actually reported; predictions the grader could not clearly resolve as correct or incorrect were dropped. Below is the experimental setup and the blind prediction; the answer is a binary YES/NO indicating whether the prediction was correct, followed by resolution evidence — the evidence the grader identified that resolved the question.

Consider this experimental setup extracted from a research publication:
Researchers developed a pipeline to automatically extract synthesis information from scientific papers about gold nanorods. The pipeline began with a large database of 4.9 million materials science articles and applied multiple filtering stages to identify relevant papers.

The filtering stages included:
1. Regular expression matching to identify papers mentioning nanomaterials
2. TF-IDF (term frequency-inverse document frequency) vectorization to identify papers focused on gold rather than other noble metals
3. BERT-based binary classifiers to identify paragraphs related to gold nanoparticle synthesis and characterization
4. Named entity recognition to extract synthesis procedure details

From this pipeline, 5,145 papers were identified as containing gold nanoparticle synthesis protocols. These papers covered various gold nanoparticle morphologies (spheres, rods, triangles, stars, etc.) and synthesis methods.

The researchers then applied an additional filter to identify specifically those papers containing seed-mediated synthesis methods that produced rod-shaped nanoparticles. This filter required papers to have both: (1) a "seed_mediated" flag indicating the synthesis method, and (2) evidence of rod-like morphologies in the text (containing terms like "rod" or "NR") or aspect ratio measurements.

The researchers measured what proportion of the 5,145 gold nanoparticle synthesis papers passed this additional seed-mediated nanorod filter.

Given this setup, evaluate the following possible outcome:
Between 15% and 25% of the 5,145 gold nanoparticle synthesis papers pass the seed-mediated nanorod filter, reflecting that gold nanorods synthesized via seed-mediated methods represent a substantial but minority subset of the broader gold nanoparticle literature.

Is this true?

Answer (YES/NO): YES